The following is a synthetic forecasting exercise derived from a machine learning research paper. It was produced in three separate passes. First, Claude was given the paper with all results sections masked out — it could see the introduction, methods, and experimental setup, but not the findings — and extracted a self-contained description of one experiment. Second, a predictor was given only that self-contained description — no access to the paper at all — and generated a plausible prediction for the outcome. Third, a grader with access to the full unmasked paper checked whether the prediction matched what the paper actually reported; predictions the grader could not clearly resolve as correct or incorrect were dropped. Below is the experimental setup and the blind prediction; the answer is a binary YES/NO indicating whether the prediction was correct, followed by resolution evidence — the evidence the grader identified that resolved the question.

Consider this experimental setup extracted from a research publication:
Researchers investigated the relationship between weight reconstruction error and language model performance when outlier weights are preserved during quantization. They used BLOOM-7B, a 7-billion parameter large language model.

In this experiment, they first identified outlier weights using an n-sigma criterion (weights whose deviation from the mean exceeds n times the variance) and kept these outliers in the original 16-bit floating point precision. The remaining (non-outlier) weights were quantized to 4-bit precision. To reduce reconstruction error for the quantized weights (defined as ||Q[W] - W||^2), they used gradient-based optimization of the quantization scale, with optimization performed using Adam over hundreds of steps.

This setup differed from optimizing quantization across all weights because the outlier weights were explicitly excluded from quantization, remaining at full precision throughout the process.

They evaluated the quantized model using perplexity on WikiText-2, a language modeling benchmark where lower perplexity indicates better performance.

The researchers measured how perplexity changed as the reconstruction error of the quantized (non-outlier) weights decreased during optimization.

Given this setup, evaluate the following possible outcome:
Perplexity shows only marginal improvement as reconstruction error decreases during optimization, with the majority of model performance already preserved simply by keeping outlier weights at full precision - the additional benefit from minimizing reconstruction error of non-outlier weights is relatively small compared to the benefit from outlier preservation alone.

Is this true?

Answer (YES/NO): NO